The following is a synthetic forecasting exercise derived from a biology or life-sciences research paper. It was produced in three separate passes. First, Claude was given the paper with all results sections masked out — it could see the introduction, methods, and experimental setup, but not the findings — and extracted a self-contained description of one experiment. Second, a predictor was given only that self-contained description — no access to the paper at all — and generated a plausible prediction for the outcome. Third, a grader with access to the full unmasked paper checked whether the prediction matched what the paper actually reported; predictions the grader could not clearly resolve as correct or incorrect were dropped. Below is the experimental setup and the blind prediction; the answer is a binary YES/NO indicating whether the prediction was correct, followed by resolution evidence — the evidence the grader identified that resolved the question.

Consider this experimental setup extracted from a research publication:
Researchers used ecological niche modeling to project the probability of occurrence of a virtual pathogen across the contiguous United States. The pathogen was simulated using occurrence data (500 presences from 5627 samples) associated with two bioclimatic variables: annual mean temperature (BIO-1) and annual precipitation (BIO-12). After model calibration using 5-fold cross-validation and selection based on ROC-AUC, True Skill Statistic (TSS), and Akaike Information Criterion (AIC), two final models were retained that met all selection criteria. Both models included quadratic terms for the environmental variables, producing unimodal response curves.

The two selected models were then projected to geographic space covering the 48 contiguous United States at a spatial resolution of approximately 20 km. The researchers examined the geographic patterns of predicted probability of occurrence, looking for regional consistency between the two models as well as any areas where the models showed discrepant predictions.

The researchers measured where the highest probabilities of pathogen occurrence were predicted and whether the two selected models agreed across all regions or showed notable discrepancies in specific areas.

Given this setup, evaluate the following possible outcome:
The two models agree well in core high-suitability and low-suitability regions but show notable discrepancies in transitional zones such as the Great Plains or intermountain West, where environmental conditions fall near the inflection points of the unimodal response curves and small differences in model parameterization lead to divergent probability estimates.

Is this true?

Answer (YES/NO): NO